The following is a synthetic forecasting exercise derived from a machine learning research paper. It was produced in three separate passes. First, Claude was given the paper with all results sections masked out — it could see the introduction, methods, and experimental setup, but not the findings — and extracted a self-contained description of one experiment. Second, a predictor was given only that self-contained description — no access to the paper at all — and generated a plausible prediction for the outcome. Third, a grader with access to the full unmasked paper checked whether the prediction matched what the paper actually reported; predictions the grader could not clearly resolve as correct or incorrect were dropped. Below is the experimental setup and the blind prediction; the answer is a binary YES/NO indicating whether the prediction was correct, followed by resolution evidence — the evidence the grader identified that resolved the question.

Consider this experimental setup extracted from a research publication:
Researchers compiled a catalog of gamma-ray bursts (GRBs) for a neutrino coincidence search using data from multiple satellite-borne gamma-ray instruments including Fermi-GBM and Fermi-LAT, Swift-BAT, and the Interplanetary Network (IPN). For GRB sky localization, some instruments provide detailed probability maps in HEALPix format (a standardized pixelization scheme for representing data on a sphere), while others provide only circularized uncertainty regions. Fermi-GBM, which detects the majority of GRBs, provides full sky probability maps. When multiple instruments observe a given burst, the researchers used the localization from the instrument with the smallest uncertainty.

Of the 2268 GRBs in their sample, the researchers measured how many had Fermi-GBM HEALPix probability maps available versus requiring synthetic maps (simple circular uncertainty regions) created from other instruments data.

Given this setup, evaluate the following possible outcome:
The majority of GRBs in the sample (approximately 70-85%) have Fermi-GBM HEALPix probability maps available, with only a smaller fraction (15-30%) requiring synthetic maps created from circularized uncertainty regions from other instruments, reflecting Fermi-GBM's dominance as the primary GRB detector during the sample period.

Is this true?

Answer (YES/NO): NO